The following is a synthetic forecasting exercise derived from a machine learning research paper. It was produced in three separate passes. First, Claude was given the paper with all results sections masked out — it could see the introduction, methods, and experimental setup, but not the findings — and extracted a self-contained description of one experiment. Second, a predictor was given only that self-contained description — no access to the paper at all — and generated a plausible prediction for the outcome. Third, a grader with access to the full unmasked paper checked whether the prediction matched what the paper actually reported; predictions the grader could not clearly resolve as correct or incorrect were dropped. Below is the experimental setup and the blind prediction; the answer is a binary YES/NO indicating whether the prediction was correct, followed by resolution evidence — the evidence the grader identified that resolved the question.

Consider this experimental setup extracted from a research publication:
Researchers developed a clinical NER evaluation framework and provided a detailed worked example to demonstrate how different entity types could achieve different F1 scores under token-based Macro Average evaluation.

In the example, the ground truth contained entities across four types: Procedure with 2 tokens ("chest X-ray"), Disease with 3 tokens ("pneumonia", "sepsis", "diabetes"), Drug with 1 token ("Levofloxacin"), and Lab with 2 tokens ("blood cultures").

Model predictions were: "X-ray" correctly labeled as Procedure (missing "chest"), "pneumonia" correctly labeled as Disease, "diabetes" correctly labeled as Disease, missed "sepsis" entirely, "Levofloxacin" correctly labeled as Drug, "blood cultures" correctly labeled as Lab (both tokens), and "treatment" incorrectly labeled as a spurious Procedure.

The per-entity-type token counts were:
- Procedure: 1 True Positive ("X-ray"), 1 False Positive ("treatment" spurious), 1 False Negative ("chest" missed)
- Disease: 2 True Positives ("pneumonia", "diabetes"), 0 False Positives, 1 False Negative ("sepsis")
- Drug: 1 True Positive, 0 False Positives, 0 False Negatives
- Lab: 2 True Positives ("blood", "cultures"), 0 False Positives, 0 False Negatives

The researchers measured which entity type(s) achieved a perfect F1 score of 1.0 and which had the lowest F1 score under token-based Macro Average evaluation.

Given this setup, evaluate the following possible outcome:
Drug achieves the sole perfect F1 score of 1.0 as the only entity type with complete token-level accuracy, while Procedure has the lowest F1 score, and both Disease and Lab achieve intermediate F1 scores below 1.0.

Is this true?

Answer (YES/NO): NO